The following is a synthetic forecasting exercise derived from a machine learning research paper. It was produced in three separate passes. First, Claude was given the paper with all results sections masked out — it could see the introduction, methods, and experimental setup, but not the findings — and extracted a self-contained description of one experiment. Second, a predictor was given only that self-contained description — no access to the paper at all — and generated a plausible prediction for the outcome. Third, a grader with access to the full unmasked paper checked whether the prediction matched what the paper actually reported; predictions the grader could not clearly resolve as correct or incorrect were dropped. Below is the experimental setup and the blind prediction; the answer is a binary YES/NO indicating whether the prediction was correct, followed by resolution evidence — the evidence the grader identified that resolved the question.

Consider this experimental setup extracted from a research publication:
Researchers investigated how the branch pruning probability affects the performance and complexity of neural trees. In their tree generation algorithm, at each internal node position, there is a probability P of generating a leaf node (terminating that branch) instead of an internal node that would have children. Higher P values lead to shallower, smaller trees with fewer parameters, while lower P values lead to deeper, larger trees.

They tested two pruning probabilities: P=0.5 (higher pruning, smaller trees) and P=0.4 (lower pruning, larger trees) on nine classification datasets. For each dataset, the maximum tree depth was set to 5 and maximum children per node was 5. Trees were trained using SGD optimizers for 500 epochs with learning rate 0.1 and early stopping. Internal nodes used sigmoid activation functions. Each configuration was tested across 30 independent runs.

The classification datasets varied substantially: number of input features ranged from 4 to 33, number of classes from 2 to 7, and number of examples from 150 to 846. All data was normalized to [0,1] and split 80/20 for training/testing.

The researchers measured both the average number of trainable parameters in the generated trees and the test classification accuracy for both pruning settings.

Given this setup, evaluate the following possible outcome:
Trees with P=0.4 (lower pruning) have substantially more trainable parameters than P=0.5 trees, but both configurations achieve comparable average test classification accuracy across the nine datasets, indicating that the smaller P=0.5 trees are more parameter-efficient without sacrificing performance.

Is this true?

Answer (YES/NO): YES